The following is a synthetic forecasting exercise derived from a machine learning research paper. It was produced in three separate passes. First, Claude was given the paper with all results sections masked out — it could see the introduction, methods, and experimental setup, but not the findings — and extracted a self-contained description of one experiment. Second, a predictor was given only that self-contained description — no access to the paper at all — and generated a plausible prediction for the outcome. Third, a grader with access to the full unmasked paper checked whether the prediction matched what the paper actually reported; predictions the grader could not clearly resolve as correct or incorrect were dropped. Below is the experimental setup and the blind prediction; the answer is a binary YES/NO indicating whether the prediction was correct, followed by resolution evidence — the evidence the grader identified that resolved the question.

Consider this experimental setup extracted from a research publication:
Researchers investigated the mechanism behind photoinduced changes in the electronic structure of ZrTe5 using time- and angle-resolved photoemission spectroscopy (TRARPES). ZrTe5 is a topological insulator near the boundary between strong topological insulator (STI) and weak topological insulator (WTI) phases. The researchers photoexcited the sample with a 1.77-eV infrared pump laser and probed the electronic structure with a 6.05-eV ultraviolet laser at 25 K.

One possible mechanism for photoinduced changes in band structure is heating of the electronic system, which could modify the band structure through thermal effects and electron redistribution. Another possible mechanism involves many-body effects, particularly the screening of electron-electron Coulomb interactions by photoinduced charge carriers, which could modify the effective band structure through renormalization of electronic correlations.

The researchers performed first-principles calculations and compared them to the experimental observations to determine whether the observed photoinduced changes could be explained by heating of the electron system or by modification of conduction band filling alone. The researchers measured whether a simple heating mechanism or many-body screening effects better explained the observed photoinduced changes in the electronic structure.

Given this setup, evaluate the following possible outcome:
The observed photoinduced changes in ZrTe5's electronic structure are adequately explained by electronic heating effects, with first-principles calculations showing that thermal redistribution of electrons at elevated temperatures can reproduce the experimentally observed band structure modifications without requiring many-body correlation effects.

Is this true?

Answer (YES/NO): NO